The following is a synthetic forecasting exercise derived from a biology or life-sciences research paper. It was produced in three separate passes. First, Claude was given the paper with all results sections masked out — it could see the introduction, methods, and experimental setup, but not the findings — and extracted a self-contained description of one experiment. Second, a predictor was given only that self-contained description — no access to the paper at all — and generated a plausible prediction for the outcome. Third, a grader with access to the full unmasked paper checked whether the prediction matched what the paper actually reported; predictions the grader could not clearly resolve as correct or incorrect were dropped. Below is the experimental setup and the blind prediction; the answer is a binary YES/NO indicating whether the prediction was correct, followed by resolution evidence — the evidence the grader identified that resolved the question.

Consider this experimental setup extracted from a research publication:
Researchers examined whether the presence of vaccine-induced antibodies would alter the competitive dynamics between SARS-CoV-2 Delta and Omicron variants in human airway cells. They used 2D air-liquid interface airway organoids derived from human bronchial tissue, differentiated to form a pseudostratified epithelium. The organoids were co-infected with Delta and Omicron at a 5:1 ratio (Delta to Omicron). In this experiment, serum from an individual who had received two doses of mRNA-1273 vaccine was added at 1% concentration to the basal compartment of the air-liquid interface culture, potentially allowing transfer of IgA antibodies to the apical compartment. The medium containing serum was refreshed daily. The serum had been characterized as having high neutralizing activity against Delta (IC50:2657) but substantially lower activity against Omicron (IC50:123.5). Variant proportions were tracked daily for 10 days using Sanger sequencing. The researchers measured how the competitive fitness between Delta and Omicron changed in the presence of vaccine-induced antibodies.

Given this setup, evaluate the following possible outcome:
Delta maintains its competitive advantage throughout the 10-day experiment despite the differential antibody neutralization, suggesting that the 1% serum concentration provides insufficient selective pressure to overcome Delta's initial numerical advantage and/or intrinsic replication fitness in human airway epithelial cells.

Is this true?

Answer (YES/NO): NO